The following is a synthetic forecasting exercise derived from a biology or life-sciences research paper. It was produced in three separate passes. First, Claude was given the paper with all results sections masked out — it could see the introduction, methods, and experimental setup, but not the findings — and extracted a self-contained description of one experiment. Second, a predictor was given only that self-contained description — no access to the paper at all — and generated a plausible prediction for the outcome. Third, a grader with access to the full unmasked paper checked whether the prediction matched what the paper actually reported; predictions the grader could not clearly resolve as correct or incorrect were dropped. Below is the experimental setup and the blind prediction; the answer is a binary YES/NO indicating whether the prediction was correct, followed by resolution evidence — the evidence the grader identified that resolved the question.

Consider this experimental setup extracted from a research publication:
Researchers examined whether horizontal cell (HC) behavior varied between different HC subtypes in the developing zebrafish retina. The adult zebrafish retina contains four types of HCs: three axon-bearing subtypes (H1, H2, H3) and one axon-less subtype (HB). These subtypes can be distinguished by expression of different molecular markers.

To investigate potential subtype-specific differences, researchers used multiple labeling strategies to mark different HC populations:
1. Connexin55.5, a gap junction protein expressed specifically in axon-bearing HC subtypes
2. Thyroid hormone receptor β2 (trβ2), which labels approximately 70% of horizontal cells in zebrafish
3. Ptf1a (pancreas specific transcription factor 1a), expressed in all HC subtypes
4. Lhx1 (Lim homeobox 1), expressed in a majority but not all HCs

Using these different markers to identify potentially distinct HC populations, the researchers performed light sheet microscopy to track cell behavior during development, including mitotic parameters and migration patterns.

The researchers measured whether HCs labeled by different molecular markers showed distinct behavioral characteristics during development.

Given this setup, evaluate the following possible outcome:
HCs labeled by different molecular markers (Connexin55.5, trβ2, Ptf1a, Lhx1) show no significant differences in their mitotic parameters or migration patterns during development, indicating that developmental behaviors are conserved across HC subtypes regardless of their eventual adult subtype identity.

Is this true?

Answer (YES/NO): YES